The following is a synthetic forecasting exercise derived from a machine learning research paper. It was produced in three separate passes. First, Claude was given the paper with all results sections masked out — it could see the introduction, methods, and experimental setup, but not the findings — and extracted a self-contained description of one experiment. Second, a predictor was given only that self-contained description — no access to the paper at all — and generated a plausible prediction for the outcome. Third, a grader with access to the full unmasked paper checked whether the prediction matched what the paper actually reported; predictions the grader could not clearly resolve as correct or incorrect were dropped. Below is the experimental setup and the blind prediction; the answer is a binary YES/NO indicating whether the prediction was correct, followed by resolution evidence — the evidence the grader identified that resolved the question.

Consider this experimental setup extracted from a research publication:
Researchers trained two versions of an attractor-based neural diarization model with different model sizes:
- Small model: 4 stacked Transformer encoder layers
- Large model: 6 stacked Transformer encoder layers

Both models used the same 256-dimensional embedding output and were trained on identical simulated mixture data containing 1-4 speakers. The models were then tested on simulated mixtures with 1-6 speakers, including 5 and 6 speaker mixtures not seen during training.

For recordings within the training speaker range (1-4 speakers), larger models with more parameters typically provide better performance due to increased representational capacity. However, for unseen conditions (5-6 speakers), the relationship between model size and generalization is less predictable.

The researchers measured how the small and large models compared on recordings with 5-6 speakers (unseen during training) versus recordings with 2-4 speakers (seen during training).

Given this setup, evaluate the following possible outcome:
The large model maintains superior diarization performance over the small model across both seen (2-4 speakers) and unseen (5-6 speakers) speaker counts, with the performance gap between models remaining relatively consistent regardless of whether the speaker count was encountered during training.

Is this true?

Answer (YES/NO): NO